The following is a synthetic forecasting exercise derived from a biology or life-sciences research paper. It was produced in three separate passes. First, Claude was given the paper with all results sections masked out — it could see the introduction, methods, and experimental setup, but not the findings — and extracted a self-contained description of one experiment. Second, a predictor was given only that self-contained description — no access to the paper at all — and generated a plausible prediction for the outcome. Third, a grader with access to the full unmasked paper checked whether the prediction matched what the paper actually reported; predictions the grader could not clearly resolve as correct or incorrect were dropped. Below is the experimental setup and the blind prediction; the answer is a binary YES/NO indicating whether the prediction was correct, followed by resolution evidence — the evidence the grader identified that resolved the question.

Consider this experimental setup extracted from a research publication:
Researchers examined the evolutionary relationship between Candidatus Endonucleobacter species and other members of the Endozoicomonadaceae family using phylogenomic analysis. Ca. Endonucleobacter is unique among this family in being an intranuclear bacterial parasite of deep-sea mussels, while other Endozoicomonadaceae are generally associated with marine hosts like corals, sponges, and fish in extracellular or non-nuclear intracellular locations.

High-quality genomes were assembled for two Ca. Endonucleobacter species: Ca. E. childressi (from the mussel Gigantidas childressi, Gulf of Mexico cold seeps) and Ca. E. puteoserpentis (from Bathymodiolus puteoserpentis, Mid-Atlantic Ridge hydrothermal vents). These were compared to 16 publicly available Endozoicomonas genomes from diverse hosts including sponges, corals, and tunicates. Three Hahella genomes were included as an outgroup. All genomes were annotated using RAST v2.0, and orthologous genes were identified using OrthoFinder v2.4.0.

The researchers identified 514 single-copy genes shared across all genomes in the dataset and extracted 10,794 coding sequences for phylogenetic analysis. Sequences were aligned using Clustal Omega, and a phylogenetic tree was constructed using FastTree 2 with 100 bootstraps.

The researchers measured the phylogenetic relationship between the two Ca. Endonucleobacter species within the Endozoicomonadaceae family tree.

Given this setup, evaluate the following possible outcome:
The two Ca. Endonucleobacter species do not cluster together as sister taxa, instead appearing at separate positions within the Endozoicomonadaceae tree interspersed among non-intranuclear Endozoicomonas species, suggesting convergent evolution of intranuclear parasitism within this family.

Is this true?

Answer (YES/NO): NO